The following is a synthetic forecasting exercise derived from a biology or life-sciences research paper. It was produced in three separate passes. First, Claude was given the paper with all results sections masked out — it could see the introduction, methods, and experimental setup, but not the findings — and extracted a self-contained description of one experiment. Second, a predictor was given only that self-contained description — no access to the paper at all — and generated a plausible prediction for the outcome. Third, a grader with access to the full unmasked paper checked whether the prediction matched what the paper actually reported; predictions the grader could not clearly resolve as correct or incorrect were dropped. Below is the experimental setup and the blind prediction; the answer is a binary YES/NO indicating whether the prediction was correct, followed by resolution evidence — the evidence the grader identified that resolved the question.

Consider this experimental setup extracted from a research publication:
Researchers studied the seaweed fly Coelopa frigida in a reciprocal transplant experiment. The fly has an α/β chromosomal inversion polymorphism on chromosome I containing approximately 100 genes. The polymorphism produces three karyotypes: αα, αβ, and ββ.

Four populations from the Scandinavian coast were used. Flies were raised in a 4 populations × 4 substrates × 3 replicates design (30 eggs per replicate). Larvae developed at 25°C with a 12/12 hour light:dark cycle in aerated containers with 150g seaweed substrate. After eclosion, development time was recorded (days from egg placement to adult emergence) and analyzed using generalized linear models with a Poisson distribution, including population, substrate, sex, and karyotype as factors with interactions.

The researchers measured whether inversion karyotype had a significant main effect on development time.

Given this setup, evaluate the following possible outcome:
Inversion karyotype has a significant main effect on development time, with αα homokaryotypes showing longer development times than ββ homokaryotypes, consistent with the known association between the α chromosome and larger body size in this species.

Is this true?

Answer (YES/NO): YES